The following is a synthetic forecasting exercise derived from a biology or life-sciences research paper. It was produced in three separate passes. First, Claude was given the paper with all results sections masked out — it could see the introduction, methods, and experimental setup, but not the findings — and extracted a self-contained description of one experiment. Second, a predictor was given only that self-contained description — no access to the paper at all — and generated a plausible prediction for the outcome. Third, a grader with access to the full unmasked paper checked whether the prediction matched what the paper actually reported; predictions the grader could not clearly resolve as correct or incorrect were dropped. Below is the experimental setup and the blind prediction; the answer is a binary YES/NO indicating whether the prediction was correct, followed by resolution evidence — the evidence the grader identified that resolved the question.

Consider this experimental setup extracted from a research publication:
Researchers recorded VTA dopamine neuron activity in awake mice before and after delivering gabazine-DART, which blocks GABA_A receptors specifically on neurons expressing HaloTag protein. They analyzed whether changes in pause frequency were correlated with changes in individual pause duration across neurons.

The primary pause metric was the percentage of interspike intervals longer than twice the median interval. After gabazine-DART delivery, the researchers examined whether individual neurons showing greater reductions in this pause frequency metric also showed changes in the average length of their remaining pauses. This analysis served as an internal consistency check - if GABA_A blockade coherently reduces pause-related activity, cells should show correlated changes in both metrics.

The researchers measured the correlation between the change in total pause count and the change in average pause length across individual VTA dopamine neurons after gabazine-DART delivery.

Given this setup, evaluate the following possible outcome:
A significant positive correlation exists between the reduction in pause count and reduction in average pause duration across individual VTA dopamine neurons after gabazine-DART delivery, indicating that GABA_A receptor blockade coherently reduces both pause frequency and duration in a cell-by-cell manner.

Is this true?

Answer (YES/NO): YES